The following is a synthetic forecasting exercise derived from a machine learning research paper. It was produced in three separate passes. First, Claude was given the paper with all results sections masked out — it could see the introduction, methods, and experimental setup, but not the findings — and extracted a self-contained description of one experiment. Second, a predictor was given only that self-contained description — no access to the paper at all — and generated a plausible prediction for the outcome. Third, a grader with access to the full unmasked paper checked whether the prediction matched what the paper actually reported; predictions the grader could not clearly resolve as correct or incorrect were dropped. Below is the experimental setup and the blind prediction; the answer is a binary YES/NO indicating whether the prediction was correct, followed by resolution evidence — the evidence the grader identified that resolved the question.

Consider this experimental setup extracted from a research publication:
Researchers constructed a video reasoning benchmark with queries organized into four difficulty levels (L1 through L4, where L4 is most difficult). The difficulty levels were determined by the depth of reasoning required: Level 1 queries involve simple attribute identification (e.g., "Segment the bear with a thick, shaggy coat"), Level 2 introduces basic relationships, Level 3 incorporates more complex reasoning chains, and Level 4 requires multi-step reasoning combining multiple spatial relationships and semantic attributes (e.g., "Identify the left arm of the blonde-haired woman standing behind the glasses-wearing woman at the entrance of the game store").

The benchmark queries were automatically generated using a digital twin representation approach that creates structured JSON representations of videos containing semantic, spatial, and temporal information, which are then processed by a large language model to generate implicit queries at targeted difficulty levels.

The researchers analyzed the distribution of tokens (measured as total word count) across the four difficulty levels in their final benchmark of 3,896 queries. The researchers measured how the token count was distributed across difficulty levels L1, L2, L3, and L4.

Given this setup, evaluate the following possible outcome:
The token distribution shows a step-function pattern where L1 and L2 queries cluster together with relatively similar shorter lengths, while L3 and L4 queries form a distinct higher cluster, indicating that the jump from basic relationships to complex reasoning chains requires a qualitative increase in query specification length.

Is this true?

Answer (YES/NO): NO